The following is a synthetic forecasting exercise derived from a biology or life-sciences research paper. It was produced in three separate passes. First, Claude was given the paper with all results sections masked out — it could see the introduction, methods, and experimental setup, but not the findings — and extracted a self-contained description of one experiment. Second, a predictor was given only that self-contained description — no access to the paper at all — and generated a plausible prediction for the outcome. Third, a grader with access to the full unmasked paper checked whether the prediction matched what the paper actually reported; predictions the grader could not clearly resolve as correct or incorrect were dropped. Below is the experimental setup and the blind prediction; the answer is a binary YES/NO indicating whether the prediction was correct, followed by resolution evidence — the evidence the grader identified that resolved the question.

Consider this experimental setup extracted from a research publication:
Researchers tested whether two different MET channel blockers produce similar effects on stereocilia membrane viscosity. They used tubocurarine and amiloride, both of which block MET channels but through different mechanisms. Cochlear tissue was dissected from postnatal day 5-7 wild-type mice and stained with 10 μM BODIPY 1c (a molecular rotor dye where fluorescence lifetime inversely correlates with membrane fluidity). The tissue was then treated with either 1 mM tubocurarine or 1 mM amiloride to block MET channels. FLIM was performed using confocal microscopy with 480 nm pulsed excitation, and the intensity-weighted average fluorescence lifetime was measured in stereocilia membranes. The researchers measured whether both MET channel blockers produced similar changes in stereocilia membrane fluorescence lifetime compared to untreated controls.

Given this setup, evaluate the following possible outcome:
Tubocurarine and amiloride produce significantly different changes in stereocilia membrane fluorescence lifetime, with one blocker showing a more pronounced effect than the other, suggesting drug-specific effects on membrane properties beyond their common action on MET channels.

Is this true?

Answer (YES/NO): NO